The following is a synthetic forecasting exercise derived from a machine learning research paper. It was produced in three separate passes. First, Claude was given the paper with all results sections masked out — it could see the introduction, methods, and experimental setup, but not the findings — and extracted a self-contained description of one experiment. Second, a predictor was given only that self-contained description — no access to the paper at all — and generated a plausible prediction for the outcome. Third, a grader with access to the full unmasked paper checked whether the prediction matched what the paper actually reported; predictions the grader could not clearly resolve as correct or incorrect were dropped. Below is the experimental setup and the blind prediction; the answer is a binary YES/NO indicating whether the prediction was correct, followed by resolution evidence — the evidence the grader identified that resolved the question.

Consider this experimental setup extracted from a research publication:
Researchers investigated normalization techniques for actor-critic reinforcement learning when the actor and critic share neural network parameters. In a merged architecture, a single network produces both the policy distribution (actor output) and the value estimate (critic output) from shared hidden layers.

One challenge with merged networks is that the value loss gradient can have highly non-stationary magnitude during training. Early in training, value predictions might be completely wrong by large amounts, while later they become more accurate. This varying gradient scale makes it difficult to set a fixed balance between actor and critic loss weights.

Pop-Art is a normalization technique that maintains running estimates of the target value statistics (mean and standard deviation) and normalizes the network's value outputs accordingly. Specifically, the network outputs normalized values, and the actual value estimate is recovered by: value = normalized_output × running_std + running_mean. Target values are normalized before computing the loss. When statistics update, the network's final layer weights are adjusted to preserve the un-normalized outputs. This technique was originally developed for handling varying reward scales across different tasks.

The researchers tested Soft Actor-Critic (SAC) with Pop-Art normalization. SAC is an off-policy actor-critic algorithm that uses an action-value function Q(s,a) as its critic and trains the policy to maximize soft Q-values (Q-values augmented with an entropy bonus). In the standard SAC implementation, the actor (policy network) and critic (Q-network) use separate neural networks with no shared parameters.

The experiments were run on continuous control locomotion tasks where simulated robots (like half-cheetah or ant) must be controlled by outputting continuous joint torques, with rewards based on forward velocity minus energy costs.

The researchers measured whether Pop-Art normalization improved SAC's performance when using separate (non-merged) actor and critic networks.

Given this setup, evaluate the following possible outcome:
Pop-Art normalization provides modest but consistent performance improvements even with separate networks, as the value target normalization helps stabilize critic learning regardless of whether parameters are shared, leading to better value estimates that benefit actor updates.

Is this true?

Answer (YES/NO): YES